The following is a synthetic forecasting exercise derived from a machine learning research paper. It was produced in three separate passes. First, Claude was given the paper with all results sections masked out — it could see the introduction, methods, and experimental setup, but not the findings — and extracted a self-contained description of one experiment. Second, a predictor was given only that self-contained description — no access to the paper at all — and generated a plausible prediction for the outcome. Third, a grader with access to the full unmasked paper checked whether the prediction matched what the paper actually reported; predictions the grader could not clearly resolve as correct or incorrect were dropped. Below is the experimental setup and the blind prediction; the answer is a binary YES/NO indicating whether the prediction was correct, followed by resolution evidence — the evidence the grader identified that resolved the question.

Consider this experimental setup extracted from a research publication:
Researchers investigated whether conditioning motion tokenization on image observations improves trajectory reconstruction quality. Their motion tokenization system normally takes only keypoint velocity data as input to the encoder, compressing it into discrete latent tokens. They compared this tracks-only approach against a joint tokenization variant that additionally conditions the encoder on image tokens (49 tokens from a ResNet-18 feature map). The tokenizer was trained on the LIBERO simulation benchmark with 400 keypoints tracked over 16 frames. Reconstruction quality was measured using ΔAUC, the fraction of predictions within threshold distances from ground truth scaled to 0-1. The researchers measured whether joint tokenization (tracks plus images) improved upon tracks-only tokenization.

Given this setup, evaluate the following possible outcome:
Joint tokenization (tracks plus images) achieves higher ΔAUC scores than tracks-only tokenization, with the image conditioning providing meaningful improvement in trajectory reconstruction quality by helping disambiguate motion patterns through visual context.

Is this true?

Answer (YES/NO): NO